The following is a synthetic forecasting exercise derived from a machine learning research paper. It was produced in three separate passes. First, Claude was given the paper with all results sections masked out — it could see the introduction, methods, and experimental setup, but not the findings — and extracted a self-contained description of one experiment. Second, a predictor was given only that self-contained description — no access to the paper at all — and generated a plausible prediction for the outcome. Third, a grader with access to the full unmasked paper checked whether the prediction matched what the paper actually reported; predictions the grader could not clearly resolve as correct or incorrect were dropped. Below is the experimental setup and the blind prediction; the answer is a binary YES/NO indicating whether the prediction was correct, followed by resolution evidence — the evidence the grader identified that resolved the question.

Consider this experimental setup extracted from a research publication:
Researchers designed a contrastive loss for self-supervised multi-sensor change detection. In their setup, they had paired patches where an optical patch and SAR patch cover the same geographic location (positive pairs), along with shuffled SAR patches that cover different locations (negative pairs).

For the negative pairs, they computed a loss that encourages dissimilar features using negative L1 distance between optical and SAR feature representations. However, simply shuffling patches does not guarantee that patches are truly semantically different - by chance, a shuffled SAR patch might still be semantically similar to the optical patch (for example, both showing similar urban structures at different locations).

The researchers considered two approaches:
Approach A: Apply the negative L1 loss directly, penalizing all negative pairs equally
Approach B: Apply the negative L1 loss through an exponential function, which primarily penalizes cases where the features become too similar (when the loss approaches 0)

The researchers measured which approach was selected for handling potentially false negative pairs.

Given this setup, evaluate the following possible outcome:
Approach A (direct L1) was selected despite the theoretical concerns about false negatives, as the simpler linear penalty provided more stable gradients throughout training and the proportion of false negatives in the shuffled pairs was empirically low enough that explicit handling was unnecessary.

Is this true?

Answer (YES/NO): NO